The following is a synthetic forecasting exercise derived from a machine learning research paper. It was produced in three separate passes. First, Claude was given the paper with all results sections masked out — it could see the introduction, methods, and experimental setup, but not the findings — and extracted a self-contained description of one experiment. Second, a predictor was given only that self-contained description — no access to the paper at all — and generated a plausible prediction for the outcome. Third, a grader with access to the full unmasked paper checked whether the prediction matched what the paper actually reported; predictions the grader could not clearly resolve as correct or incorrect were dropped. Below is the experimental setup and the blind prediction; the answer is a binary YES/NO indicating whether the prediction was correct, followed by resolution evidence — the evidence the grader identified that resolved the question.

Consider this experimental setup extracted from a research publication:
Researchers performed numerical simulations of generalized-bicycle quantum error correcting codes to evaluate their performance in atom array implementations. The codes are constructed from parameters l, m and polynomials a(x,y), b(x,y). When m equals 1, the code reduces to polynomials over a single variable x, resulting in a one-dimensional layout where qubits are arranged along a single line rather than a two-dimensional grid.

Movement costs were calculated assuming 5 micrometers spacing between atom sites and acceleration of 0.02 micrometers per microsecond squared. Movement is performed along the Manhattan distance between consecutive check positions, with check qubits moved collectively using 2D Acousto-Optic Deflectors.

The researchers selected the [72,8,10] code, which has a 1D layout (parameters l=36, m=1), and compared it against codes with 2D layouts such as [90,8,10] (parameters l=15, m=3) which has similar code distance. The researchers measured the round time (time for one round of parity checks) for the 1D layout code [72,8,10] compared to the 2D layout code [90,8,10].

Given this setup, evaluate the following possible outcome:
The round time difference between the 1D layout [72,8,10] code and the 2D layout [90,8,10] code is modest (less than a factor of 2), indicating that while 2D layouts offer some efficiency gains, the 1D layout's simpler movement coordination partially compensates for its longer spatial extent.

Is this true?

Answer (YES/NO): YES